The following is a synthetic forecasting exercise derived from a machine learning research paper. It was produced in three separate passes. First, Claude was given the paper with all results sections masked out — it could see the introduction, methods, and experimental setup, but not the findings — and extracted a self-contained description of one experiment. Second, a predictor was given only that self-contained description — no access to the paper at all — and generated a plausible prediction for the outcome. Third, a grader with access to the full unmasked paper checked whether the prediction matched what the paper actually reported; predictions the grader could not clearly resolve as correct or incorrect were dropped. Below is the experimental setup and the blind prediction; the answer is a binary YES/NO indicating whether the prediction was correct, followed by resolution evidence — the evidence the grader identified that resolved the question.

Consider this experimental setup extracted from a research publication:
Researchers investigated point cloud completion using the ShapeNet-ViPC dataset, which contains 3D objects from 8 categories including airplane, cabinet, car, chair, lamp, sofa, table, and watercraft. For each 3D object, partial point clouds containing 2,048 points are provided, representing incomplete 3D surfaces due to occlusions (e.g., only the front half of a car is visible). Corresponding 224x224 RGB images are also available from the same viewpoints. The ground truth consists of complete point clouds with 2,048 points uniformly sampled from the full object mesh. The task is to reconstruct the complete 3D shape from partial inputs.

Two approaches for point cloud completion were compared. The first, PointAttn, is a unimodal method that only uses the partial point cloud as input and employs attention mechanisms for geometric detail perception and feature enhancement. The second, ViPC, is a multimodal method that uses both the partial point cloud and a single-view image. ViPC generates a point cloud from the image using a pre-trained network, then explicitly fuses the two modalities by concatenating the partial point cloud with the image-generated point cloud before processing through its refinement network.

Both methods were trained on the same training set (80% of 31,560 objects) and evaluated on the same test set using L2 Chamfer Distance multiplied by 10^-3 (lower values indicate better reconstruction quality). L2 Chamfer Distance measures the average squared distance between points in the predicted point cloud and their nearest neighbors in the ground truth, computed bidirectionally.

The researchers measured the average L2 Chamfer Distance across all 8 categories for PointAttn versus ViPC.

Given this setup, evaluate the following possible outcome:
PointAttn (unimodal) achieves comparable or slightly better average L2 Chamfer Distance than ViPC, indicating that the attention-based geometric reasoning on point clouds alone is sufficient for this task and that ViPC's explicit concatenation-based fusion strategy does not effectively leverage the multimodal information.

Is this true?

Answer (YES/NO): YES